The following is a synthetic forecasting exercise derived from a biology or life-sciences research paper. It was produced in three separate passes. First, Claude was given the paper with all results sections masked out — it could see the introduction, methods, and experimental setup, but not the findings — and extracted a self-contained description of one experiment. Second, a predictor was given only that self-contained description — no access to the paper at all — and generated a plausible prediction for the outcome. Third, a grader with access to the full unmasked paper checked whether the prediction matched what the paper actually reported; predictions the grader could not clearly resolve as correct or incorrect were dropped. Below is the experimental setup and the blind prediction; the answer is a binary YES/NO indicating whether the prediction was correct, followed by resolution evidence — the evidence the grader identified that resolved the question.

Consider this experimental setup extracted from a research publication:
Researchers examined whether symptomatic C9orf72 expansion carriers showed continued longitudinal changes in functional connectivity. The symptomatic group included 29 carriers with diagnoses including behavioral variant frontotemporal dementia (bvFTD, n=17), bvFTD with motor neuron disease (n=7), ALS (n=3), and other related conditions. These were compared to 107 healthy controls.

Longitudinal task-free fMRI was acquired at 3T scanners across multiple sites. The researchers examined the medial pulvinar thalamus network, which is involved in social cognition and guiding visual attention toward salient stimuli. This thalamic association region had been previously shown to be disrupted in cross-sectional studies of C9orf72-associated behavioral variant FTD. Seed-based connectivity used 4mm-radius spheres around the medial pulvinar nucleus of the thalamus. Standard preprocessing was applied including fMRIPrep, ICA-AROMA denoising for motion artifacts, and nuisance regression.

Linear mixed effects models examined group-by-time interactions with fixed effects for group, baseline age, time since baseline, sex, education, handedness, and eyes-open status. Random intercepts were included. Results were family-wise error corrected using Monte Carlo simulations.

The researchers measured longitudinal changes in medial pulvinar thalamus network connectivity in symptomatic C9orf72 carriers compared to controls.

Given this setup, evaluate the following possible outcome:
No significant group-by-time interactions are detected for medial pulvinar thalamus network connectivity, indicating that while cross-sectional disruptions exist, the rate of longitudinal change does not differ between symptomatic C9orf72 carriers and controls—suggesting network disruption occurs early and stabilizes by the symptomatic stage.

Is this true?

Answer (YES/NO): NO